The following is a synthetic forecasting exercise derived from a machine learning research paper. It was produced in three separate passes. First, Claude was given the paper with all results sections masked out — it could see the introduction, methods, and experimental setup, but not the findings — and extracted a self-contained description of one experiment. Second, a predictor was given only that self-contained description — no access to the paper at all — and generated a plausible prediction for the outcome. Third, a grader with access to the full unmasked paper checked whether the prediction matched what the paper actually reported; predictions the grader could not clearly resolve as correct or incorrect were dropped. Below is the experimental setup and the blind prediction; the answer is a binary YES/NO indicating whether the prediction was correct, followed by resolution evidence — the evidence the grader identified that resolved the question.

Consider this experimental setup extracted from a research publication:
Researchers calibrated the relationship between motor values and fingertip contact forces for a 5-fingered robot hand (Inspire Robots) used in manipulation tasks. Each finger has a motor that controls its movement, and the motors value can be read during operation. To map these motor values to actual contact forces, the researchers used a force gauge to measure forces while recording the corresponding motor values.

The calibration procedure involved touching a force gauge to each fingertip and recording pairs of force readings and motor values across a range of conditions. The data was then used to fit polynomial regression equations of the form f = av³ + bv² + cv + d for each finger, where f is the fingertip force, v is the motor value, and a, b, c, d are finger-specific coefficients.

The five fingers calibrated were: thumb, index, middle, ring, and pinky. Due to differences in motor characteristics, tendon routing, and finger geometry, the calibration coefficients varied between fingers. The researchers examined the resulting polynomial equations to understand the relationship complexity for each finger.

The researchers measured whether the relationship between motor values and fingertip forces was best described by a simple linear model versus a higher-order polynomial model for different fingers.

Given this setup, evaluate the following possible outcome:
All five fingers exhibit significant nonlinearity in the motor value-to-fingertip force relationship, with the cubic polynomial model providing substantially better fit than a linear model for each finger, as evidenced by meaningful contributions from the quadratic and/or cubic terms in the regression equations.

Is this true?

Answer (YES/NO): NO